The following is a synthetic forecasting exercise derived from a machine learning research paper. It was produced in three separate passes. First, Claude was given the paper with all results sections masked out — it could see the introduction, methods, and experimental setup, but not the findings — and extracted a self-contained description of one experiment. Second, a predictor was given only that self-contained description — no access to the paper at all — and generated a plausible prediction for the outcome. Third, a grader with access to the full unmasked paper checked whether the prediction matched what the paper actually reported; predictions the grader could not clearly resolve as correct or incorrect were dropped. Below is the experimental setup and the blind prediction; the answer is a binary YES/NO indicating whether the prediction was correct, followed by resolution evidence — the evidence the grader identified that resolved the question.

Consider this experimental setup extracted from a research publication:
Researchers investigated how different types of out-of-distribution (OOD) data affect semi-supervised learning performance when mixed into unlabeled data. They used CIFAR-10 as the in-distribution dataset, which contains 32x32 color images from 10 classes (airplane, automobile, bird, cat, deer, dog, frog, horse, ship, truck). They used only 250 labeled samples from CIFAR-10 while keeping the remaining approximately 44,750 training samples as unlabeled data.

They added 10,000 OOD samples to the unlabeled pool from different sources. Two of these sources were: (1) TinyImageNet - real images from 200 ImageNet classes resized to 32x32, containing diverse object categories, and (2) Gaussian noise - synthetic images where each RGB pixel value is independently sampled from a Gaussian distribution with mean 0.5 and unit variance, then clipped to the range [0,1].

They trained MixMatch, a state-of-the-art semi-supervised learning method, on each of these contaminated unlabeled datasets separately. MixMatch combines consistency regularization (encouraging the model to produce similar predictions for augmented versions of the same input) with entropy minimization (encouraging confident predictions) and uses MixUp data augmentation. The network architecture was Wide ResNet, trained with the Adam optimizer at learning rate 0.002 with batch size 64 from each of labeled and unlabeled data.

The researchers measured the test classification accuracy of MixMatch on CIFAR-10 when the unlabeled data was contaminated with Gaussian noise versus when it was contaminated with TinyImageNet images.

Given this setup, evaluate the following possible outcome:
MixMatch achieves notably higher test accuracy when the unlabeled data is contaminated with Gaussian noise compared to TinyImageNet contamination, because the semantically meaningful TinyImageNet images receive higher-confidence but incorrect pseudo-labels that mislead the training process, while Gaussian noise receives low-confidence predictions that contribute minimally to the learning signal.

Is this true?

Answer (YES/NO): NO